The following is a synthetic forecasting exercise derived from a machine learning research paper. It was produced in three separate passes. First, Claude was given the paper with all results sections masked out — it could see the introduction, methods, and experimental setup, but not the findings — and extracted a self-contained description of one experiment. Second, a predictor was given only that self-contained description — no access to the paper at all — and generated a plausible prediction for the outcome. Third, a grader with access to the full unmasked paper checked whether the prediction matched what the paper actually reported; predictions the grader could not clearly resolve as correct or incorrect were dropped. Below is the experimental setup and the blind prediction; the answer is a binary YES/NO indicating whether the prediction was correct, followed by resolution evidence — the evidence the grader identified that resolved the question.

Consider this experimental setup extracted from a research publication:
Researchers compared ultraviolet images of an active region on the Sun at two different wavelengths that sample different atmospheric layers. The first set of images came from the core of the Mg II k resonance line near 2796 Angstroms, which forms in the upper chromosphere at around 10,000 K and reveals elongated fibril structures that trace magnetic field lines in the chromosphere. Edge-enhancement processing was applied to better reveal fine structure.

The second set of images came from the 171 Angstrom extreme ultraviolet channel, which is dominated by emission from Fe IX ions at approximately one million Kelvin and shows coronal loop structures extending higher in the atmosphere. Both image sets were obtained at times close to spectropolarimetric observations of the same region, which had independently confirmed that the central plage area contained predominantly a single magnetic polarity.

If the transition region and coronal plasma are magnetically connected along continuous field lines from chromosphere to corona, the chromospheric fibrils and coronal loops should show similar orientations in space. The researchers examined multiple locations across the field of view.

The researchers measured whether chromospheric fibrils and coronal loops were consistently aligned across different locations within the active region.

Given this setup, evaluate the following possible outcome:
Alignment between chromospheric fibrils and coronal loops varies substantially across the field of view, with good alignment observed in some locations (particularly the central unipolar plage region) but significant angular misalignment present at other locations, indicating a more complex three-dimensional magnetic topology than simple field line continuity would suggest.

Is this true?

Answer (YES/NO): NO